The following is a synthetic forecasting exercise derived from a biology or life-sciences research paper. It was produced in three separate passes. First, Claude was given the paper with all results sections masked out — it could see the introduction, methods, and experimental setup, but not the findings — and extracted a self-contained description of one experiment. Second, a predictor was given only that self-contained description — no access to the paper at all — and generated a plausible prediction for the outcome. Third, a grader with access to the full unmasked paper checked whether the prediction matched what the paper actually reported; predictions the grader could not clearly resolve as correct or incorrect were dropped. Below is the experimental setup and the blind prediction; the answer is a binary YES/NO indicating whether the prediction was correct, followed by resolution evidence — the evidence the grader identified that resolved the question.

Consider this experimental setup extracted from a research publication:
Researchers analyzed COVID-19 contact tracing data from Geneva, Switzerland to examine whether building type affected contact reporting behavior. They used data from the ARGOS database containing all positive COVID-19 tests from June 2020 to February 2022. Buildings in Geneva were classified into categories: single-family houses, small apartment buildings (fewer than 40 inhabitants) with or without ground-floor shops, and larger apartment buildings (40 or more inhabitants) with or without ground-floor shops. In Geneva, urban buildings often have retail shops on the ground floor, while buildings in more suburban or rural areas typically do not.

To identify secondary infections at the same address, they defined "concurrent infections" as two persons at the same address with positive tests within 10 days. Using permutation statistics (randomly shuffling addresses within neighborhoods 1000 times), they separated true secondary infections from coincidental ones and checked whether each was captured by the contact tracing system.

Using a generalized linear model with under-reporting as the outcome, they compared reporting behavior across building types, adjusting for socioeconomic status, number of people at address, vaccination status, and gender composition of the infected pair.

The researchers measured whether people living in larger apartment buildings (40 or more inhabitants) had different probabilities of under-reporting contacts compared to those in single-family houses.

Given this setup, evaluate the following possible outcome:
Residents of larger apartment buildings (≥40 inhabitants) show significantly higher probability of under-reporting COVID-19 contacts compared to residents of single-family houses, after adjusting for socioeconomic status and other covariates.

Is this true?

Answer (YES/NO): YES